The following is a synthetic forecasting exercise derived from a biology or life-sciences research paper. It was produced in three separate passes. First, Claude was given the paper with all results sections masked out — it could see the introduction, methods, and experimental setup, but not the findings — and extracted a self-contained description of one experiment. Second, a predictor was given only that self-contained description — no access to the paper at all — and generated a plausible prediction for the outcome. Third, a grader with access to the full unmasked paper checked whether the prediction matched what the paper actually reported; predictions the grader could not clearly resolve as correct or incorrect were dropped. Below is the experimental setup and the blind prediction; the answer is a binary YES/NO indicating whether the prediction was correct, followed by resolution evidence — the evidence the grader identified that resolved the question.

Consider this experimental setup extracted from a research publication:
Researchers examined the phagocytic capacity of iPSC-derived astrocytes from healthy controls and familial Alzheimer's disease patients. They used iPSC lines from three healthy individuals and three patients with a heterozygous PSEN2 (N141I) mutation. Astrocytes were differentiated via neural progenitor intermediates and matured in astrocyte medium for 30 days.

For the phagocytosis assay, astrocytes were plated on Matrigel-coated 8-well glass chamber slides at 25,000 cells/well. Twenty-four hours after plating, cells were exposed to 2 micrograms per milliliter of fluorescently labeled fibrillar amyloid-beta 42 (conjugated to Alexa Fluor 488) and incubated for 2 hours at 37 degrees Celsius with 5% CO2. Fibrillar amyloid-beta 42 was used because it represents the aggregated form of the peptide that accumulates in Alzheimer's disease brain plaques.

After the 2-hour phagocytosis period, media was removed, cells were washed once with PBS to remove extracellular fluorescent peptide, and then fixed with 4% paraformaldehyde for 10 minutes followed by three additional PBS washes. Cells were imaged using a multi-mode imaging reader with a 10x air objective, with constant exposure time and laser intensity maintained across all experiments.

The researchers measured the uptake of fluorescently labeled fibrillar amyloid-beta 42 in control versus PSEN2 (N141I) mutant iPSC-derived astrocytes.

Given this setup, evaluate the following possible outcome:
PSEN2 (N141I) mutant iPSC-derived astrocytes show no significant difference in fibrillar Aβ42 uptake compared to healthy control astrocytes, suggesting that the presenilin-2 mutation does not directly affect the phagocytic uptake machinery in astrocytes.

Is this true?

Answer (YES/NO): NO